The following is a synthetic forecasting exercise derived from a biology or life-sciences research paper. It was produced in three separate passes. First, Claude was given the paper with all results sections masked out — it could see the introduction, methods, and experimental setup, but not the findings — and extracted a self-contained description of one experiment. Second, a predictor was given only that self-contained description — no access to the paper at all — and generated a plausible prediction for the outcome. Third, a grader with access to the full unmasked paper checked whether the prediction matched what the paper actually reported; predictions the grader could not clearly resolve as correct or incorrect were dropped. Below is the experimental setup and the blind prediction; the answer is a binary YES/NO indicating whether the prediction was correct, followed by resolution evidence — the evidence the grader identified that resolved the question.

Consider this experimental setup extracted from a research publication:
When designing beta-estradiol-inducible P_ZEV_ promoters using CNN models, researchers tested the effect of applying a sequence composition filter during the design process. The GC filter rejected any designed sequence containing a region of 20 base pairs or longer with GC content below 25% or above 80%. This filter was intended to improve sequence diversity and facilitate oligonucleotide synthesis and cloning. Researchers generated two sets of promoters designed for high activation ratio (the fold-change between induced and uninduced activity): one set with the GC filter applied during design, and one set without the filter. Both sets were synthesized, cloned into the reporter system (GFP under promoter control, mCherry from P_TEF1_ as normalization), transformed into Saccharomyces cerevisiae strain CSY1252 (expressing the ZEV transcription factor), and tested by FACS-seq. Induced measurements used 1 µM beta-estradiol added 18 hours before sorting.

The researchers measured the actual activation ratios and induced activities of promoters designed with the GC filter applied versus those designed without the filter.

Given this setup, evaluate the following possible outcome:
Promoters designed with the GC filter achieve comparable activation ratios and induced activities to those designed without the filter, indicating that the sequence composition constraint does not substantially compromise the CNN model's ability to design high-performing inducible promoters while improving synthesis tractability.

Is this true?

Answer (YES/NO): NO